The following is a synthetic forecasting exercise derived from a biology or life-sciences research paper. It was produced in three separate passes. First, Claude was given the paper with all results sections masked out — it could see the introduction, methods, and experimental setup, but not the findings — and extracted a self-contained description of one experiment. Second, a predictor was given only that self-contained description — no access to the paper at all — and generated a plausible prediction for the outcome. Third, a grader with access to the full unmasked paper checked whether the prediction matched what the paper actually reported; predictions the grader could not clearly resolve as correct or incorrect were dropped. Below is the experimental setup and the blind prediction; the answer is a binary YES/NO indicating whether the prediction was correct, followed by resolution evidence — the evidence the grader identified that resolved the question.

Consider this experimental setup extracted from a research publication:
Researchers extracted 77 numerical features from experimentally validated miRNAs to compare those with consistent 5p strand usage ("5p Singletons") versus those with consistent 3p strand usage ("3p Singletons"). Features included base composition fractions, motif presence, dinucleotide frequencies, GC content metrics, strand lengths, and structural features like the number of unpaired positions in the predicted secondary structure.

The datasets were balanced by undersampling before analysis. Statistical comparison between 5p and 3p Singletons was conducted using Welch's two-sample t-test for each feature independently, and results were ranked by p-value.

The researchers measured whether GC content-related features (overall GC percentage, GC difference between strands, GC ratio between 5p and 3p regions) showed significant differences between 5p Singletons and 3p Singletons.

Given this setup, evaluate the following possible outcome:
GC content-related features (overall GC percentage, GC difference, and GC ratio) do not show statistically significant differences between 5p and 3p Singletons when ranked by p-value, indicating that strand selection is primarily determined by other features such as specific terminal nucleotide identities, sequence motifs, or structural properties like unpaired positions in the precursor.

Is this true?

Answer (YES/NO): YES